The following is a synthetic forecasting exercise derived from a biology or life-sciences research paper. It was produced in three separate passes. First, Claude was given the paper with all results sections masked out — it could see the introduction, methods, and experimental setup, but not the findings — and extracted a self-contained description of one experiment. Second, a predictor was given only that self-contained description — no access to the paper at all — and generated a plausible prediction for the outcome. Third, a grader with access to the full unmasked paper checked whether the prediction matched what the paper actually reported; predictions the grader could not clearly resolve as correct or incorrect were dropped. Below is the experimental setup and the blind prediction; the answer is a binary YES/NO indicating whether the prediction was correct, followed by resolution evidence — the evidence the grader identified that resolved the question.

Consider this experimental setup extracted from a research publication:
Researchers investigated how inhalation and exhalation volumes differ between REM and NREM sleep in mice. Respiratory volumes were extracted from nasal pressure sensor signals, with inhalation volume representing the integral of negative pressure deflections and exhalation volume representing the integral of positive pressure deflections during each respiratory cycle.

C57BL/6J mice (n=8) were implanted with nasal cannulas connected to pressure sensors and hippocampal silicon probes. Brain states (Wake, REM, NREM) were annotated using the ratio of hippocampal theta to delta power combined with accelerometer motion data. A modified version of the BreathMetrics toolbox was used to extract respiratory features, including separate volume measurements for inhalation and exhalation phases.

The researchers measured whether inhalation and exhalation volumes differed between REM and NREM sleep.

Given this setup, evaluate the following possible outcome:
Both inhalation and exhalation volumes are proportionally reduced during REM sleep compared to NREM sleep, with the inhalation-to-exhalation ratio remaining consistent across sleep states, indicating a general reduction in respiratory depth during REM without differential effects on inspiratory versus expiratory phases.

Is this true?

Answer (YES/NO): NO